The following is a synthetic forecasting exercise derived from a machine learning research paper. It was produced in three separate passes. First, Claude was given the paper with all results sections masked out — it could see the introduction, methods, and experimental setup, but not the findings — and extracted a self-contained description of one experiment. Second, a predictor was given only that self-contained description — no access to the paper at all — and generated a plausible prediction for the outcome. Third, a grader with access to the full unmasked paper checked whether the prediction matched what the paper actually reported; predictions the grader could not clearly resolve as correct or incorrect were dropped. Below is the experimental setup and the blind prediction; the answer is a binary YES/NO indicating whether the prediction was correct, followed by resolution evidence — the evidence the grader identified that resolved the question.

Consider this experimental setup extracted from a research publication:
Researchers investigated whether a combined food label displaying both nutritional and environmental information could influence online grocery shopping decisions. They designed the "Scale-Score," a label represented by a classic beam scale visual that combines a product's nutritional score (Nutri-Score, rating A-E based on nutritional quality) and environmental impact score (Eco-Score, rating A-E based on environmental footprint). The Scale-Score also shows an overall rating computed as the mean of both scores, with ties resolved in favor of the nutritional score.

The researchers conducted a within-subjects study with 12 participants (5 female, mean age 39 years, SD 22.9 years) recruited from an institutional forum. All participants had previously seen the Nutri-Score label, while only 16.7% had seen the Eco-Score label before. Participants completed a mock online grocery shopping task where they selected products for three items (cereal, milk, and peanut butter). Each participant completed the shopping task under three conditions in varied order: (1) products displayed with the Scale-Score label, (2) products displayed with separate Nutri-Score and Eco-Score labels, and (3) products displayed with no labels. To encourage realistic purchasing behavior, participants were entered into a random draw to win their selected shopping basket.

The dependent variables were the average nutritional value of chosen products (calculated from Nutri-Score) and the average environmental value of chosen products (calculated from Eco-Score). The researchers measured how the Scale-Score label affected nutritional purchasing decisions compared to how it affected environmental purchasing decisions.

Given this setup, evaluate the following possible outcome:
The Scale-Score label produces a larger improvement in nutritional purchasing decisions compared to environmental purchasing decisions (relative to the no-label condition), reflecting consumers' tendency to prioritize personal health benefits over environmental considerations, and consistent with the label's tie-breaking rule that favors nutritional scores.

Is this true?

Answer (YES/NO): YES